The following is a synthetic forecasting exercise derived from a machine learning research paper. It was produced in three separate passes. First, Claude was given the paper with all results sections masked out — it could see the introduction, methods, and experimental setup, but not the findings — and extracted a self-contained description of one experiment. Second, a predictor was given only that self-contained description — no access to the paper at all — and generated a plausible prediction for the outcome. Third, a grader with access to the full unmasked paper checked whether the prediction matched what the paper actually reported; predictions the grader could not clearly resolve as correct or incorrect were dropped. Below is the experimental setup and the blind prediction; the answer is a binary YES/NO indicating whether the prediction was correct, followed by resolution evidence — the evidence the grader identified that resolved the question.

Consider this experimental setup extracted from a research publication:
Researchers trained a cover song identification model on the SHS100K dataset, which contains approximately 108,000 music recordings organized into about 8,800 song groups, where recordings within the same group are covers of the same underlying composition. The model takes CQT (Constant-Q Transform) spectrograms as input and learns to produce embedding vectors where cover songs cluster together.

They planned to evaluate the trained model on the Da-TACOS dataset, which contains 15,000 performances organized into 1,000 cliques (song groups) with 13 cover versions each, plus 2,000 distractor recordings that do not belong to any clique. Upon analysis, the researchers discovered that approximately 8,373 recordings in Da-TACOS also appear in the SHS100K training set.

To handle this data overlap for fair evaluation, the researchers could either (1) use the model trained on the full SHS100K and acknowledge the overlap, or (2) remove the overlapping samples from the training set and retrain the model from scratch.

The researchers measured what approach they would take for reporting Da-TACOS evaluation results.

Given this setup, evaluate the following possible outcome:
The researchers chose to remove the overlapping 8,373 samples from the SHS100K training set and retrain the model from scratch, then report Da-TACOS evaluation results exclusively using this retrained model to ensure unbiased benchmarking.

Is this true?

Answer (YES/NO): YES